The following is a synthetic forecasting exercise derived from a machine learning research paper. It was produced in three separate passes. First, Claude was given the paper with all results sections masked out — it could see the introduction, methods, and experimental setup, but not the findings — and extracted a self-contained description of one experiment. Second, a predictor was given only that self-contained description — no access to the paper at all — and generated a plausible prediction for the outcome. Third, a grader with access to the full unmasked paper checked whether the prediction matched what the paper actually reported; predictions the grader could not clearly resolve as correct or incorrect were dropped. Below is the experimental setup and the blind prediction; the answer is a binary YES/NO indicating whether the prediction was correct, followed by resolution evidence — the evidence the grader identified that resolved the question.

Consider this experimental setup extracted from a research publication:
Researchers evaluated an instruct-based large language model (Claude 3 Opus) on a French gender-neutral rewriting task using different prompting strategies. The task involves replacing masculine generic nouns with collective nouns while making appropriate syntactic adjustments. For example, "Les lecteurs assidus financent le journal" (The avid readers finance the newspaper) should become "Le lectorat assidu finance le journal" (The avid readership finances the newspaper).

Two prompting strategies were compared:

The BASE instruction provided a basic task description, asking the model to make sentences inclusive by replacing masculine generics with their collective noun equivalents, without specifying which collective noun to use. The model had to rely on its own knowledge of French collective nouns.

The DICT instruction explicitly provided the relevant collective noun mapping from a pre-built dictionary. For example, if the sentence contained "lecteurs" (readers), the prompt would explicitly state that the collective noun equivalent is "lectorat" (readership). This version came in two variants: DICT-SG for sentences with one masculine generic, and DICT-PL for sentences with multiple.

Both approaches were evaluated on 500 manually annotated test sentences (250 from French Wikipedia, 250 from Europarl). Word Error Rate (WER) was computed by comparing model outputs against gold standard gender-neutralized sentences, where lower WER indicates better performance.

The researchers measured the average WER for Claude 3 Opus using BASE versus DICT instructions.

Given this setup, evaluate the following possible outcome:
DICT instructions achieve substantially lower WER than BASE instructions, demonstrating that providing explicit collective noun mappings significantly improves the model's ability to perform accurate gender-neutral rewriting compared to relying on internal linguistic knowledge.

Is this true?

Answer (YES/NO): YES